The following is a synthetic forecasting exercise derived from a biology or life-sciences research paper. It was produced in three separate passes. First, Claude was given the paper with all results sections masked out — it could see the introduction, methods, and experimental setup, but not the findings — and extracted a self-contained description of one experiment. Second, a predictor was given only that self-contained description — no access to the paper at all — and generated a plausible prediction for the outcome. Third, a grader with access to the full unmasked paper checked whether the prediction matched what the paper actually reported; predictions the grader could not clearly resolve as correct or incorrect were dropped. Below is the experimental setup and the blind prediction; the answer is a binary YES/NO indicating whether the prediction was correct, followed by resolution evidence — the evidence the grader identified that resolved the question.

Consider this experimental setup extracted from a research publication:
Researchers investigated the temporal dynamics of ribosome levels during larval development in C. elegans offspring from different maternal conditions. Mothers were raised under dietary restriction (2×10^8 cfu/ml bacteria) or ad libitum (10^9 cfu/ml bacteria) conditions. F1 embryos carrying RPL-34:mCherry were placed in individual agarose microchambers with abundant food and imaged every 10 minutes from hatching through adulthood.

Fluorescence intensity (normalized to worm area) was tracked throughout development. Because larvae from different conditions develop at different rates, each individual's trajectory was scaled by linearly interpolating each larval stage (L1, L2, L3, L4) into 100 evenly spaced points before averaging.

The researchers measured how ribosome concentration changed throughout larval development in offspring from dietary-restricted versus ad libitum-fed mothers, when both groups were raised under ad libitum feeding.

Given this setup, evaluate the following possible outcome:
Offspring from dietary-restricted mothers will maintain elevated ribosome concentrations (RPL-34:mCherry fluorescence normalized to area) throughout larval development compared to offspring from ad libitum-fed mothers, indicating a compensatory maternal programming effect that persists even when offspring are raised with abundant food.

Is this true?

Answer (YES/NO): NO